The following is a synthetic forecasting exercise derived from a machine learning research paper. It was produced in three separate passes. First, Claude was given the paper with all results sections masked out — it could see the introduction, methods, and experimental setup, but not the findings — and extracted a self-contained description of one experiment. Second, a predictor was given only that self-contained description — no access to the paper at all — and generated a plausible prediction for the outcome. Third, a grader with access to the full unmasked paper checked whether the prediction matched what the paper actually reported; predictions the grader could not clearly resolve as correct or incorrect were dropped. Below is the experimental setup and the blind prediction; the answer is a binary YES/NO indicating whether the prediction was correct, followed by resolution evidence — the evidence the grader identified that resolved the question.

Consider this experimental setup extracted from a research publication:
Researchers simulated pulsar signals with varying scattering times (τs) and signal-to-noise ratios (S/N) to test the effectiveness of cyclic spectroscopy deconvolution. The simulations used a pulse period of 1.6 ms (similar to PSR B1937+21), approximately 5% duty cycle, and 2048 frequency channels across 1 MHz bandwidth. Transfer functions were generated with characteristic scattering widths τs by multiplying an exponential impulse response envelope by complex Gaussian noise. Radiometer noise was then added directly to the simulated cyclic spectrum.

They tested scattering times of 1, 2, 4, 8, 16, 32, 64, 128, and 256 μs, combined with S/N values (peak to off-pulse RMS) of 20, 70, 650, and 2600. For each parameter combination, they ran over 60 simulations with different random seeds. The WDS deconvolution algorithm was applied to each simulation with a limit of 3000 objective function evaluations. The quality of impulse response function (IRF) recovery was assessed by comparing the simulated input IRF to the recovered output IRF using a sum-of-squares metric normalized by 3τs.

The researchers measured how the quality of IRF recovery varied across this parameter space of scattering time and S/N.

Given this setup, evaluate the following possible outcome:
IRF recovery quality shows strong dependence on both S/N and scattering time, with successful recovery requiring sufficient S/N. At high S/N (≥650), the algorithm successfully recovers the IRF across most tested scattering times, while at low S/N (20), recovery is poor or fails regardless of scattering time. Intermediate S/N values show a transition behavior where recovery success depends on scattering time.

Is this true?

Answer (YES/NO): NO